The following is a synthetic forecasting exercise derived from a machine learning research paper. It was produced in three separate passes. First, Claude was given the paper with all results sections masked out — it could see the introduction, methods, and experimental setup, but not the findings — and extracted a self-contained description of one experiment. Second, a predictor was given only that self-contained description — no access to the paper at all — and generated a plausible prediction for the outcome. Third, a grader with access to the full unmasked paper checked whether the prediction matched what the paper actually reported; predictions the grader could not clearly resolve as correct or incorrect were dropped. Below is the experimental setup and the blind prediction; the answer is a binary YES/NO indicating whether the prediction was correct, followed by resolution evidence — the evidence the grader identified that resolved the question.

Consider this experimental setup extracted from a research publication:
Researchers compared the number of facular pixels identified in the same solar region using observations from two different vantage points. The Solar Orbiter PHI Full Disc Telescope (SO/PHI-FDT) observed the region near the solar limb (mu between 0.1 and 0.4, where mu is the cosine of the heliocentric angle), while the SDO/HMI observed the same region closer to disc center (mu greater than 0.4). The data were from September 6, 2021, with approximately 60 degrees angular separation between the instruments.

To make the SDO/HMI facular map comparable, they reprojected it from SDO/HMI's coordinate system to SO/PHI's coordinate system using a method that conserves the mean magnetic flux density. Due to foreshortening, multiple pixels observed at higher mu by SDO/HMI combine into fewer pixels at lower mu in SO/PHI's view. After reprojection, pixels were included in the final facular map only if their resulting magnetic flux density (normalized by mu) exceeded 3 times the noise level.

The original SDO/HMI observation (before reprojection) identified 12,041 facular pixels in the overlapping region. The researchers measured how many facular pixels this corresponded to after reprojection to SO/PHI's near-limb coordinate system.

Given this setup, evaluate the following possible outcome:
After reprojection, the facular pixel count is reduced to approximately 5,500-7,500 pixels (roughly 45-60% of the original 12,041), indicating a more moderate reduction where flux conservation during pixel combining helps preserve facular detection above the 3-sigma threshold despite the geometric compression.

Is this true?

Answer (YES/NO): NO